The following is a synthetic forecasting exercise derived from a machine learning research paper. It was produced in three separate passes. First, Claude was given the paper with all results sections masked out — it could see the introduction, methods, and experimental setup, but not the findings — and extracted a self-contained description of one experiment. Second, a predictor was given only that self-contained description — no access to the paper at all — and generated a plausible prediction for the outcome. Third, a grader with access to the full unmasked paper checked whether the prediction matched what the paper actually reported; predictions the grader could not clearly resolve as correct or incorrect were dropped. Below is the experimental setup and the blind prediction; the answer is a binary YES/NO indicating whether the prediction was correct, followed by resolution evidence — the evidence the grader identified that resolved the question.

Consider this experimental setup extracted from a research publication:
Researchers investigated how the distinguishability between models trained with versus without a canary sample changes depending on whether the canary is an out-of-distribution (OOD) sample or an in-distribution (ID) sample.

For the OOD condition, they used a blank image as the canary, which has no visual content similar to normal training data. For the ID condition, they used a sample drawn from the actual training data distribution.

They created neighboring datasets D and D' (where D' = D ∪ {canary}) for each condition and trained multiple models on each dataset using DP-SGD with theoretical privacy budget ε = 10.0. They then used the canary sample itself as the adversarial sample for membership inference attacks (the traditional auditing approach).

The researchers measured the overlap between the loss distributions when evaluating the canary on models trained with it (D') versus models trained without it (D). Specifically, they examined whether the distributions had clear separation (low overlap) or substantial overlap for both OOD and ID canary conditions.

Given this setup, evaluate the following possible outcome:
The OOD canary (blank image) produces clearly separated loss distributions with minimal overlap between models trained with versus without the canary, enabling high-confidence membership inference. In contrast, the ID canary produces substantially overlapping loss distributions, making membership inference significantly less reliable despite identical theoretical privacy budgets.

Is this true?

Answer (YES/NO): YES